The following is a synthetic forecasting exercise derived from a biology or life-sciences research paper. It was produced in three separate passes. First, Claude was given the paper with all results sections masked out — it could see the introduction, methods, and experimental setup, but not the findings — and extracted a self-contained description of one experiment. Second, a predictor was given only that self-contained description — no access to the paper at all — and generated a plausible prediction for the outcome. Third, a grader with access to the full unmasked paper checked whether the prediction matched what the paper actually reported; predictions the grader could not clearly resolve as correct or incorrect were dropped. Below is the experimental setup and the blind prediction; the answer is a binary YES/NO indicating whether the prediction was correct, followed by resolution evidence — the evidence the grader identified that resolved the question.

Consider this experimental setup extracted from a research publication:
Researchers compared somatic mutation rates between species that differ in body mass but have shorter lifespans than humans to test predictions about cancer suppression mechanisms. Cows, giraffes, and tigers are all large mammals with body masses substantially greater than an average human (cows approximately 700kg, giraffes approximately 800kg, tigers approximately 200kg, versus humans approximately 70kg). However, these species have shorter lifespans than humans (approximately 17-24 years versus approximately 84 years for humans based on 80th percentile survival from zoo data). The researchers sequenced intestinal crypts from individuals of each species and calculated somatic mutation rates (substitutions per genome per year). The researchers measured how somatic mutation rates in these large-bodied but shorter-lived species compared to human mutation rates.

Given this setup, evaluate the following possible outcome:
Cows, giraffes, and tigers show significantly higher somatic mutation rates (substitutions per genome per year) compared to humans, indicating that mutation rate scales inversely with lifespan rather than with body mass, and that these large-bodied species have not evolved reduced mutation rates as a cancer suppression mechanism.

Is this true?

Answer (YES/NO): YES